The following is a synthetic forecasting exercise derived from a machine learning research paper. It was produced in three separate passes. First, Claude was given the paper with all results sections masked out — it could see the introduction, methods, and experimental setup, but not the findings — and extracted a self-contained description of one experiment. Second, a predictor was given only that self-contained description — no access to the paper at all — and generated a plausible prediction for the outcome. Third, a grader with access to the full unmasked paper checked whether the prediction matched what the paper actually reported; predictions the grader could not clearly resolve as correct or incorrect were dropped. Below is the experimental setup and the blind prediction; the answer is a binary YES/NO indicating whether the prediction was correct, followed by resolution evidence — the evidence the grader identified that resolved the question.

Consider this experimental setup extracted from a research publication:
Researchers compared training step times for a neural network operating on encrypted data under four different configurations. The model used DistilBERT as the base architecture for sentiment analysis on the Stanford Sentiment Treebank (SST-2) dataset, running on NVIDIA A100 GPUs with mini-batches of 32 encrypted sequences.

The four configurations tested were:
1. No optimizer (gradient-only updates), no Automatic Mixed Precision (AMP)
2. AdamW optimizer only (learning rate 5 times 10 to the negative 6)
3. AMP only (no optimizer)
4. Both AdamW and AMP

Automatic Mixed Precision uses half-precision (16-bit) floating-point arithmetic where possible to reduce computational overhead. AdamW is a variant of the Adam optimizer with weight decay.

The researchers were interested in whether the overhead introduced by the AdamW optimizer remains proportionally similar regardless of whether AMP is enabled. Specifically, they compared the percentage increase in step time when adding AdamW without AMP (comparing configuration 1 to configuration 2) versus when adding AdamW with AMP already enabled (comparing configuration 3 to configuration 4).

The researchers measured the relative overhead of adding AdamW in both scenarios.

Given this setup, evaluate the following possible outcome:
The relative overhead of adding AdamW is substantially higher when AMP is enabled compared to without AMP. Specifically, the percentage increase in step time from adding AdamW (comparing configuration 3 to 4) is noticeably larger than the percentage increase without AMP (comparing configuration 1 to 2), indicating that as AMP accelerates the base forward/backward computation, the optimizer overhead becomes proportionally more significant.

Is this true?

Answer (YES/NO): YES